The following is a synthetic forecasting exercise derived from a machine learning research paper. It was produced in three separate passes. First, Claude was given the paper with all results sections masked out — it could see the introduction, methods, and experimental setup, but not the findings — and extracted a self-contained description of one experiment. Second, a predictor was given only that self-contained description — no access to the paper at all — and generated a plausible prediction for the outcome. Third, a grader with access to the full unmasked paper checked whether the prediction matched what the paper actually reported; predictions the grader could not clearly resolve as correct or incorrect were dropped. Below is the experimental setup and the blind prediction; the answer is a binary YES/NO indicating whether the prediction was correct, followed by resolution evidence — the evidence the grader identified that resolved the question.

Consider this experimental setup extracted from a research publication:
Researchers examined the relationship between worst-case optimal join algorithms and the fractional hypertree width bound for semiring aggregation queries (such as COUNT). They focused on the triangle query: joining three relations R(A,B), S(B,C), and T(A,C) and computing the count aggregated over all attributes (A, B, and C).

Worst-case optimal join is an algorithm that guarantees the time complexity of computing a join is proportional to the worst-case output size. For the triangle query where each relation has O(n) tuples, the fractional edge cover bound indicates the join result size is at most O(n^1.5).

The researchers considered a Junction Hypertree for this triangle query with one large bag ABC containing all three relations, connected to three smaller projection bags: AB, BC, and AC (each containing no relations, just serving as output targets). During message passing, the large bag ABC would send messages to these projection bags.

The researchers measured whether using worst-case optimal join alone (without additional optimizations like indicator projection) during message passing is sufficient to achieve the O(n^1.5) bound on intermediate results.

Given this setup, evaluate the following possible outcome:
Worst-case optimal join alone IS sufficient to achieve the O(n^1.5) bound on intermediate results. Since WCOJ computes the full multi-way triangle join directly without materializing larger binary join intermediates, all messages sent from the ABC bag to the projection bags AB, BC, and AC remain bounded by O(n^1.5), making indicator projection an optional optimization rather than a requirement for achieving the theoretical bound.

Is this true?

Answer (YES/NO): NO